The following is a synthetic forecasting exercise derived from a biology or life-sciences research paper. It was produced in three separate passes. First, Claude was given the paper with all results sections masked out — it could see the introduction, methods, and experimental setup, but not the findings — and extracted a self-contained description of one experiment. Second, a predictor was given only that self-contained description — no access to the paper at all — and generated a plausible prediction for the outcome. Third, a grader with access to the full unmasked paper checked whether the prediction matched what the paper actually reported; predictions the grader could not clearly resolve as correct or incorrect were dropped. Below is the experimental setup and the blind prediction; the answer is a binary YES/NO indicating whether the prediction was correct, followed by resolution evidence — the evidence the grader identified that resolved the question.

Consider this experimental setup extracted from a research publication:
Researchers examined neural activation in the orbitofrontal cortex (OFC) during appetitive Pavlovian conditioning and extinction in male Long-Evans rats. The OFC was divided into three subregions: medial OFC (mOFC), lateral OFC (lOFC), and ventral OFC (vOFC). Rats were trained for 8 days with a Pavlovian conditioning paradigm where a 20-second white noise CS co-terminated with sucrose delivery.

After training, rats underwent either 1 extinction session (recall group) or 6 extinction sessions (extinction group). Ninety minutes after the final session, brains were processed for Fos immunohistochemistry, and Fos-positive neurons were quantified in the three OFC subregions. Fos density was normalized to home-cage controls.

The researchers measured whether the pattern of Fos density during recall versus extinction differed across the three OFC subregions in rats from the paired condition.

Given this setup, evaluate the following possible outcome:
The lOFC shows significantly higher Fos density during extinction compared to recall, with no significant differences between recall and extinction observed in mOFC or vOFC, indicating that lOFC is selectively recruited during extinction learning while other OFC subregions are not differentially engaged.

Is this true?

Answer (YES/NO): NO